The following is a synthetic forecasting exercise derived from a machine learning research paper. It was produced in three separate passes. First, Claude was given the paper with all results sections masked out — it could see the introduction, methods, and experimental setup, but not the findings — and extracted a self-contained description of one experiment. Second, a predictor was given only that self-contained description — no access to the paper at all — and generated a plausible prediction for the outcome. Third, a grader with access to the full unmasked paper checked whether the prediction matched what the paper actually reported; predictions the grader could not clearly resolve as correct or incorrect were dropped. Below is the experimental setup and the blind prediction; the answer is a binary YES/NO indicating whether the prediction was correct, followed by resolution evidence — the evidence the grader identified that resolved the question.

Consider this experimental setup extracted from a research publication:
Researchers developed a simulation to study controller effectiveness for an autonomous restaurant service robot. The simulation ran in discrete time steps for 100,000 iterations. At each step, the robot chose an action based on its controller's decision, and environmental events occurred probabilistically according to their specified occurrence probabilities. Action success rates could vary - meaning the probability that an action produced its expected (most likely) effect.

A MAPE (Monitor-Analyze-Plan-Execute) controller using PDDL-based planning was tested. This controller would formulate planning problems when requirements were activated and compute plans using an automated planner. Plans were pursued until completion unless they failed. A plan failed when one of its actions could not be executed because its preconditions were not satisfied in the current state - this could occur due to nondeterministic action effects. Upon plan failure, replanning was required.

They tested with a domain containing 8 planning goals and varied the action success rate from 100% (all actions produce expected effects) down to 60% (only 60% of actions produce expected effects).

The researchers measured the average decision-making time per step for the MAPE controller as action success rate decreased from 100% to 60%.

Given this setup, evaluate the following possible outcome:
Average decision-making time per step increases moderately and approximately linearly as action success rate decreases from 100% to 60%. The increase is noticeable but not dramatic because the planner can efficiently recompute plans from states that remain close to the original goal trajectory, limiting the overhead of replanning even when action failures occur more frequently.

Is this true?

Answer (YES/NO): NO